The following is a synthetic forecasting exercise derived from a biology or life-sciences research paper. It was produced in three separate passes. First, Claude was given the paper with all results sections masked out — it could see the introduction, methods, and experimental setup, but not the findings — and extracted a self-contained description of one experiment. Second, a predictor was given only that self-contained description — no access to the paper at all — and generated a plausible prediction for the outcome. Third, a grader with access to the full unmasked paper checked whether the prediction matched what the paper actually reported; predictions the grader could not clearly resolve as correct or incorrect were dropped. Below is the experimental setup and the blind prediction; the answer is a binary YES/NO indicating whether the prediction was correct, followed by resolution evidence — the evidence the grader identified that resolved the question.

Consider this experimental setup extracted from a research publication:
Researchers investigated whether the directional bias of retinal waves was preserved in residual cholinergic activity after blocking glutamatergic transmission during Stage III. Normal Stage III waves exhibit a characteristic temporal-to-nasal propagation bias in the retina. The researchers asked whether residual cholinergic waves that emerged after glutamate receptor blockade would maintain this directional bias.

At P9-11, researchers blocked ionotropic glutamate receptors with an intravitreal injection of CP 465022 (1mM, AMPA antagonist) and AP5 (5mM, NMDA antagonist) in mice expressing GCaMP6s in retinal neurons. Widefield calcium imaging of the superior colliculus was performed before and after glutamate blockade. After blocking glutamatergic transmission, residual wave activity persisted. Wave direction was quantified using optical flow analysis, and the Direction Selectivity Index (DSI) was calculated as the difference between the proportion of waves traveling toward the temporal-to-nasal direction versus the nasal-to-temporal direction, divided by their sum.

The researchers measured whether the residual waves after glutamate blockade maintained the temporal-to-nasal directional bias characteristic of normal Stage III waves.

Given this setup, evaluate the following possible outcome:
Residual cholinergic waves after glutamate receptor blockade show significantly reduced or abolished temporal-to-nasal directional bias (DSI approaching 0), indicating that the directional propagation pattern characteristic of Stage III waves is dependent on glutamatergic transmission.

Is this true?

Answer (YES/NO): YES